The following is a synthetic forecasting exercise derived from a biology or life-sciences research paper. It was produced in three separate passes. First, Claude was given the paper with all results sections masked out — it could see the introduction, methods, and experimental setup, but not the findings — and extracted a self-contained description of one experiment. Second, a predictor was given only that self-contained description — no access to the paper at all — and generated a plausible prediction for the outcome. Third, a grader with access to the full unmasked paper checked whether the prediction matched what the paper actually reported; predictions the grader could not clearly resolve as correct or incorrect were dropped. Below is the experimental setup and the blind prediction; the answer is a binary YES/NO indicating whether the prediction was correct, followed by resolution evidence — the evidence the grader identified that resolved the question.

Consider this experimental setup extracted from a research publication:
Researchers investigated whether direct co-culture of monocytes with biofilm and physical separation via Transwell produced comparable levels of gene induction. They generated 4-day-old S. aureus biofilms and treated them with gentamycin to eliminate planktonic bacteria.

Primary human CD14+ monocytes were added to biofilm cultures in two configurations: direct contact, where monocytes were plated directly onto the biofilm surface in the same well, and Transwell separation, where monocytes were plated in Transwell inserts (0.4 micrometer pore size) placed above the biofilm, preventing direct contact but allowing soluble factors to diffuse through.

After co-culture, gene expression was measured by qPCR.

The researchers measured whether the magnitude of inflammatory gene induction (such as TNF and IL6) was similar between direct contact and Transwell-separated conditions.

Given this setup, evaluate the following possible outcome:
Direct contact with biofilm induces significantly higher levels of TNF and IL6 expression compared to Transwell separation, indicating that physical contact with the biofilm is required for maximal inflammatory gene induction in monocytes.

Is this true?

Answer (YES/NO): NO